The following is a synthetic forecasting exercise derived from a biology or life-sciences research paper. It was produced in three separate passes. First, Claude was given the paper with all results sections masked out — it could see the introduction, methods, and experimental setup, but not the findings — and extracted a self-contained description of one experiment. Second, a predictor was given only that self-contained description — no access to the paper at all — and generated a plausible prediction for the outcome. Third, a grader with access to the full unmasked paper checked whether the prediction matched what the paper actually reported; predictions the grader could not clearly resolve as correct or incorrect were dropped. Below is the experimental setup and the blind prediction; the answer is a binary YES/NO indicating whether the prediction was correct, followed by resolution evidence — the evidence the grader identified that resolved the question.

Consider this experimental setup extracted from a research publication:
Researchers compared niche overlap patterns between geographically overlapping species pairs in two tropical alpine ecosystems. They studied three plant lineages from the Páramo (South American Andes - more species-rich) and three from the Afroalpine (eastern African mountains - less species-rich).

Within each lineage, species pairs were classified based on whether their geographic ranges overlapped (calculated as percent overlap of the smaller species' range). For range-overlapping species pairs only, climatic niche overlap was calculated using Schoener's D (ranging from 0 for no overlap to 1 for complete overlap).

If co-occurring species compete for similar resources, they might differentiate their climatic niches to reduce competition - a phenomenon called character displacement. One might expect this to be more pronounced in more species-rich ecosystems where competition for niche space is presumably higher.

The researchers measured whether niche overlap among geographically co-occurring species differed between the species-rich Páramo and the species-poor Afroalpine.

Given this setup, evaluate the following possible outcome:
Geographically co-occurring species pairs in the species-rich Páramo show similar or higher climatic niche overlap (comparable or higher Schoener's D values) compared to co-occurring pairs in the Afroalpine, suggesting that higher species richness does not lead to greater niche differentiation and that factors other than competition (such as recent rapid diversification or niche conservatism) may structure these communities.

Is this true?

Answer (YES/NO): NO